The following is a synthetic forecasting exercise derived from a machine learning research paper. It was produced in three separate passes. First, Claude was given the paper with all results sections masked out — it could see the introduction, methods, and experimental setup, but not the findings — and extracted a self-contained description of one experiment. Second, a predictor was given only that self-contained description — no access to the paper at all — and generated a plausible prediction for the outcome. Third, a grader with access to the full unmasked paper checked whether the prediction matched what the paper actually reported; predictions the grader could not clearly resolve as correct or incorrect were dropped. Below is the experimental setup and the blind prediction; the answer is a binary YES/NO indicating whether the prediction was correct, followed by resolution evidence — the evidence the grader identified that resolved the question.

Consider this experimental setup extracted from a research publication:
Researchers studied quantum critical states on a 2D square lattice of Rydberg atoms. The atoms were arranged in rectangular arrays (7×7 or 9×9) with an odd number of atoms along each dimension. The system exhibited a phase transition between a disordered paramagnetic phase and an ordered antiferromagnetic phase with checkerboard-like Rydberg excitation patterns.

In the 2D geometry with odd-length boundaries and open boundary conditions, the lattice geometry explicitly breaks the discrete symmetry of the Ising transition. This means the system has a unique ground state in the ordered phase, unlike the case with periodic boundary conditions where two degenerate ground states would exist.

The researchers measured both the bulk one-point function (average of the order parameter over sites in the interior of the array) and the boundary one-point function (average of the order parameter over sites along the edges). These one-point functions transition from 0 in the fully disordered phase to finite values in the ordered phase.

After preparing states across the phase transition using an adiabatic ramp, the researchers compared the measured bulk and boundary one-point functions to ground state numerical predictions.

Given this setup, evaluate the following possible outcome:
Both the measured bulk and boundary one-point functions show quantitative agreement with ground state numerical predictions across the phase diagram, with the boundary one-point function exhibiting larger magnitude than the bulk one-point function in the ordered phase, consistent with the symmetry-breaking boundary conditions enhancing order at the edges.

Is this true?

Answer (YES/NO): NO